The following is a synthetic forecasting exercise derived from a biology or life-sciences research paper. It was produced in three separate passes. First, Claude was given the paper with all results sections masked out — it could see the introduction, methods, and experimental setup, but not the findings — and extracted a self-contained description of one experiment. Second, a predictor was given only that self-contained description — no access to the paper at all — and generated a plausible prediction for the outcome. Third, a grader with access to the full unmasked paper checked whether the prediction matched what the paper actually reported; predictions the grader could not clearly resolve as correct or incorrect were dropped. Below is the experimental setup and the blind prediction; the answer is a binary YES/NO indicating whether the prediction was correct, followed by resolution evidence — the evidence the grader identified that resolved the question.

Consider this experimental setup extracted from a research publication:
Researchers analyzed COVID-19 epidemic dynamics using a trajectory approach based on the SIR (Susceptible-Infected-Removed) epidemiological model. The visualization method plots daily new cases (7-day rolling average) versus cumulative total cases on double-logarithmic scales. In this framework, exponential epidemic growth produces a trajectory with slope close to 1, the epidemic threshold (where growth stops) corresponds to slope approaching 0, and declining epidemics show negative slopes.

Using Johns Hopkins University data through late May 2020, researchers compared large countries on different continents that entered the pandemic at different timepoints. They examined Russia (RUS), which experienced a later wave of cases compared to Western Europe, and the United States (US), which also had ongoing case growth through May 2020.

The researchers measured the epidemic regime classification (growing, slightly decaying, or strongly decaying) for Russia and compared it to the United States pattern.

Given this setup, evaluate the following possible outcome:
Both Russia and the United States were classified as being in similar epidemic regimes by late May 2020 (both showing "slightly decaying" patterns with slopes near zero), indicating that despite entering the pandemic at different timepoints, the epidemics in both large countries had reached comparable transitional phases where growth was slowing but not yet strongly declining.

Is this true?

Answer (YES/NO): NO